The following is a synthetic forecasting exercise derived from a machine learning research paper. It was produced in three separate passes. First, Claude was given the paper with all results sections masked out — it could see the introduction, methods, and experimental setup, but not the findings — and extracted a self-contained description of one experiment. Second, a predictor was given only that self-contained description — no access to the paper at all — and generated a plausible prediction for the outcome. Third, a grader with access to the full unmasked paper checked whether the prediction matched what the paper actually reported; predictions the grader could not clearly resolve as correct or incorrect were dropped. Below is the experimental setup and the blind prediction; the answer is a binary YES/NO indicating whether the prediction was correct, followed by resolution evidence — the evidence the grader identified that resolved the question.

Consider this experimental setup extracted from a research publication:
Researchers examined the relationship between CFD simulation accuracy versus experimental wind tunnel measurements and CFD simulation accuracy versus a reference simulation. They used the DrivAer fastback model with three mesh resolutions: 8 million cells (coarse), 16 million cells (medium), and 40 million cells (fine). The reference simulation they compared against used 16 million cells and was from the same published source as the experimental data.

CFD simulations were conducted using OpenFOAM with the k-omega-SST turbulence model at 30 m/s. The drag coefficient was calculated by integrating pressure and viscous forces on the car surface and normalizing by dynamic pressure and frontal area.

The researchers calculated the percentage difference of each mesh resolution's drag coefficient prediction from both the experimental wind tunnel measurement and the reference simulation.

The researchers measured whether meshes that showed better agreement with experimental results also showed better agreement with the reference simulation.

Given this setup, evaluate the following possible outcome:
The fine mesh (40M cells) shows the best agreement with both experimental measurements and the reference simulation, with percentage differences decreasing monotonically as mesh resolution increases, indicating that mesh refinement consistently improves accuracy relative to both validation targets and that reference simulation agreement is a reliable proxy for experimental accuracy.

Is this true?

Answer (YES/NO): NO